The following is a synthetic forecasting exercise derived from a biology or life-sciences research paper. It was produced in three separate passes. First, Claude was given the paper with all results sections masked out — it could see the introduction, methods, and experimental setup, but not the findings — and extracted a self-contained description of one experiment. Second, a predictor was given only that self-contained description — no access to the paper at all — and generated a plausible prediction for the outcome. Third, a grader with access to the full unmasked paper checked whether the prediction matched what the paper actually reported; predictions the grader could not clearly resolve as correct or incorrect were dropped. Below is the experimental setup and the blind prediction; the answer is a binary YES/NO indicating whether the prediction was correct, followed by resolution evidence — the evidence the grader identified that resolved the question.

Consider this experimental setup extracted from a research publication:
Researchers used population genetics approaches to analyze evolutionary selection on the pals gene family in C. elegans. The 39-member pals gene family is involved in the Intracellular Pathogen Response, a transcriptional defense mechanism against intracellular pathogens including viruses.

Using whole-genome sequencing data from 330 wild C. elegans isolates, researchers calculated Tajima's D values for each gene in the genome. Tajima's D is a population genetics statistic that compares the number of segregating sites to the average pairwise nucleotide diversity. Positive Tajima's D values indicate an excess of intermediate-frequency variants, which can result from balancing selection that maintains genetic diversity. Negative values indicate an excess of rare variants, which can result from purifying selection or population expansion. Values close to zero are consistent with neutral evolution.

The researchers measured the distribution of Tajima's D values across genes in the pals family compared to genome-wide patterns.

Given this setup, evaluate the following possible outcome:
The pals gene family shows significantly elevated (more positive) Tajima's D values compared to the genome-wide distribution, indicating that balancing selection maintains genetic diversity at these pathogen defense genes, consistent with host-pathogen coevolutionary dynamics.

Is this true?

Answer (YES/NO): YES